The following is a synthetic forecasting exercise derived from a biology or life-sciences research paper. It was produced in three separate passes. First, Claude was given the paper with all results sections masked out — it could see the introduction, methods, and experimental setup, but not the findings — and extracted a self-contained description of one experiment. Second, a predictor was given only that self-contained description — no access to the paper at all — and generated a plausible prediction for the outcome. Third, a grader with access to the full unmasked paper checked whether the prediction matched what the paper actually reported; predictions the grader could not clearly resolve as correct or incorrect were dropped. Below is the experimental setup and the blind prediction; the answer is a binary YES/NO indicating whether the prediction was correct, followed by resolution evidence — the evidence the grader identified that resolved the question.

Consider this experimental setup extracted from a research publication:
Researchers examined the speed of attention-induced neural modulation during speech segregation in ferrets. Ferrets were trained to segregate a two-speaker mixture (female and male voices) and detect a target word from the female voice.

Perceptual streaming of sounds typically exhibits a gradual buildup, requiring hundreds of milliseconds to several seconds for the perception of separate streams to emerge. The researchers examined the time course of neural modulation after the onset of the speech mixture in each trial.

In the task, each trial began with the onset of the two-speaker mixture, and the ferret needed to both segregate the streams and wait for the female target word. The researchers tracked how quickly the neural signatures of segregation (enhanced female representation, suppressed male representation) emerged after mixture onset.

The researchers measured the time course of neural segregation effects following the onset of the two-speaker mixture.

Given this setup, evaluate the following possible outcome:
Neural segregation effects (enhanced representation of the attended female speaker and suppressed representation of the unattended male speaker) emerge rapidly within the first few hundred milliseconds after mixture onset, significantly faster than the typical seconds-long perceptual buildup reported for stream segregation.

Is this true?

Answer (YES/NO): YES